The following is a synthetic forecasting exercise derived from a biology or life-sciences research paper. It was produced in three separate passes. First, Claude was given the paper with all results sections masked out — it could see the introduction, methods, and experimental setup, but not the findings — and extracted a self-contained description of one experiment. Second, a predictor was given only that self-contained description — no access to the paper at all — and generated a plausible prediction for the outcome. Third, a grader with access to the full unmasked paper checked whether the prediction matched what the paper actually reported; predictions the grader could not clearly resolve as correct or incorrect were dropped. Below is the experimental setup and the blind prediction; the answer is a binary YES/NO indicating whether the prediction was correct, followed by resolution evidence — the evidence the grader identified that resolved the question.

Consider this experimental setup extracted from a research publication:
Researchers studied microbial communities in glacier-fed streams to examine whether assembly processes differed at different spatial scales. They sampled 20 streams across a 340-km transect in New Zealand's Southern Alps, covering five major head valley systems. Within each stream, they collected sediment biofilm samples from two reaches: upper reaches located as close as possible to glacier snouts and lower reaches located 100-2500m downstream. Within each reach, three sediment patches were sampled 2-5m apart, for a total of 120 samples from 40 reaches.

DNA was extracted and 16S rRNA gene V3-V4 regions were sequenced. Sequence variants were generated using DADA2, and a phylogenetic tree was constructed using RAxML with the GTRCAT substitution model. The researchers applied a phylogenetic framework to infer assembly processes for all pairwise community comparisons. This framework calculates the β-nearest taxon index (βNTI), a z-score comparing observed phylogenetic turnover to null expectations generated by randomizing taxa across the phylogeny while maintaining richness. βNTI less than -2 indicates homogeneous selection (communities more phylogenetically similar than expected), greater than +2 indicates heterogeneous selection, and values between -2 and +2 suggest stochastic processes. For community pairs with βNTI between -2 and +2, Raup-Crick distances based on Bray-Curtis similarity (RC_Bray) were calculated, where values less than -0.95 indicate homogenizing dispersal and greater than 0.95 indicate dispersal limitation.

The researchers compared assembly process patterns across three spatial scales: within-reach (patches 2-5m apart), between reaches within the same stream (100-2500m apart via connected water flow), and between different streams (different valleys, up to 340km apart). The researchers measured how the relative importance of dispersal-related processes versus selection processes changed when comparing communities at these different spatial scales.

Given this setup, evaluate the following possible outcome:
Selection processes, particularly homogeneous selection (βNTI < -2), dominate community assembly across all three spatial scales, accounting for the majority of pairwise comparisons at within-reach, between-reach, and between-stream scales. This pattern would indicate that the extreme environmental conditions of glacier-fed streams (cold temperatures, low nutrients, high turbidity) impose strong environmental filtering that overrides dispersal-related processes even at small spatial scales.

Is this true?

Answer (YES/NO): YES